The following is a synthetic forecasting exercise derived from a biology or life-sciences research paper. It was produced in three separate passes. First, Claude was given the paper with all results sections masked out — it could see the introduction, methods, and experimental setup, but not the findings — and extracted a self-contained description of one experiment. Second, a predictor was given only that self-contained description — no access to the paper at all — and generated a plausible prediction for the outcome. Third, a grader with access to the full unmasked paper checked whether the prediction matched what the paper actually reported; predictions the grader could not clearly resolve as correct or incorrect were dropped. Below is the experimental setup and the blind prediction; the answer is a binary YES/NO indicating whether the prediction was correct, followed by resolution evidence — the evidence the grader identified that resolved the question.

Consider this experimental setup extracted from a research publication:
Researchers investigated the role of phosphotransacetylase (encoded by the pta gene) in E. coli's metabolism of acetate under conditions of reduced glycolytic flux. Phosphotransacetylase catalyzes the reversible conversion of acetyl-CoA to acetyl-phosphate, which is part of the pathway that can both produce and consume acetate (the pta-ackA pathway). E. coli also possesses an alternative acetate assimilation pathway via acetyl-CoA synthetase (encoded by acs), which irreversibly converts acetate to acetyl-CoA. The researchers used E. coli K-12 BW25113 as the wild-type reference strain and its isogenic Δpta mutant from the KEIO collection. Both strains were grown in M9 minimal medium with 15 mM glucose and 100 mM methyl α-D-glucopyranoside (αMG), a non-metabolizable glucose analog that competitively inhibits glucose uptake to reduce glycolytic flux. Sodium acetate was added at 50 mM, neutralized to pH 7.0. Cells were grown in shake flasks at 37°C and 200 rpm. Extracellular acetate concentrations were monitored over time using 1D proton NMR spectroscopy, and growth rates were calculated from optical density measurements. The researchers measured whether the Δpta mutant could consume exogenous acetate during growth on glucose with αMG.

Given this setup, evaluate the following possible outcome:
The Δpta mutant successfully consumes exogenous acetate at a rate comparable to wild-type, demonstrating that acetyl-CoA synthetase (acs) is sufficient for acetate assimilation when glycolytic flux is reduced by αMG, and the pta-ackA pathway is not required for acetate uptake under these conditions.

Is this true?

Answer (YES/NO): NO